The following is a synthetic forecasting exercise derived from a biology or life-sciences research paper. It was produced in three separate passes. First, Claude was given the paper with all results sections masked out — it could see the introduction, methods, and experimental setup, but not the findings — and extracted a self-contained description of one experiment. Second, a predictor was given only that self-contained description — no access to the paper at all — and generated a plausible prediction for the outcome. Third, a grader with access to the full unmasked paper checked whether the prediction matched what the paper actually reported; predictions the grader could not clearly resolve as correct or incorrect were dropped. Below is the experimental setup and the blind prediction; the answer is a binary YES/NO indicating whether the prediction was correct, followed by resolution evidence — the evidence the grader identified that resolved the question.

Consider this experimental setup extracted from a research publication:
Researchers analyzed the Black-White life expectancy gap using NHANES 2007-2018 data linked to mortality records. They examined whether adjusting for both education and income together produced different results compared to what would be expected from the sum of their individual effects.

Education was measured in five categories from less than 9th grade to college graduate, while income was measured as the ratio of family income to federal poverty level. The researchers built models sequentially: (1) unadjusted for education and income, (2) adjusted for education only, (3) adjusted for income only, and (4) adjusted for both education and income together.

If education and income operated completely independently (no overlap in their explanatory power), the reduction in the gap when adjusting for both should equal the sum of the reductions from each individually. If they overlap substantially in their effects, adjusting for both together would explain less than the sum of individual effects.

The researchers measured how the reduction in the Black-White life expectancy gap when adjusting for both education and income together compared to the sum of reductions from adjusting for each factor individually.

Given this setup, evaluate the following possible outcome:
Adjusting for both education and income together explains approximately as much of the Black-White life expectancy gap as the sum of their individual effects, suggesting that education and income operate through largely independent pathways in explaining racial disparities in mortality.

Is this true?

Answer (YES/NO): NO